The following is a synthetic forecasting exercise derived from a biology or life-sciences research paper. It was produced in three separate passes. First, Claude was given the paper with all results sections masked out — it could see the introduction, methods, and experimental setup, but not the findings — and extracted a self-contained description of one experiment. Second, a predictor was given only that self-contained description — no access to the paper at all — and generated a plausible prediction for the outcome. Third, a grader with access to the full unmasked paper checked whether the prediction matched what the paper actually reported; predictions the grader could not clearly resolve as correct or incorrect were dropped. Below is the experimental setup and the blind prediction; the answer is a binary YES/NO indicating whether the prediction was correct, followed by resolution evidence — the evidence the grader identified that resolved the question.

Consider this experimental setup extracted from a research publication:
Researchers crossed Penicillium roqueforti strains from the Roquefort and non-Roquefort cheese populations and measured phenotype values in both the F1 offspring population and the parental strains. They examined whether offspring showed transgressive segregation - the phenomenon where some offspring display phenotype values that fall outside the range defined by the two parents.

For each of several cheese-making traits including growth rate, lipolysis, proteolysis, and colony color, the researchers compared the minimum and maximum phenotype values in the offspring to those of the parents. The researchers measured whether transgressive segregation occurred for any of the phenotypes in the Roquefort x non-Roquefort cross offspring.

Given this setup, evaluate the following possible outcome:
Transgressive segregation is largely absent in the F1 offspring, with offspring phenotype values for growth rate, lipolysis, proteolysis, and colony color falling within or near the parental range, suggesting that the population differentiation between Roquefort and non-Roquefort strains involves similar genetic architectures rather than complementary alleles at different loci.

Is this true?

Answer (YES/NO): NO